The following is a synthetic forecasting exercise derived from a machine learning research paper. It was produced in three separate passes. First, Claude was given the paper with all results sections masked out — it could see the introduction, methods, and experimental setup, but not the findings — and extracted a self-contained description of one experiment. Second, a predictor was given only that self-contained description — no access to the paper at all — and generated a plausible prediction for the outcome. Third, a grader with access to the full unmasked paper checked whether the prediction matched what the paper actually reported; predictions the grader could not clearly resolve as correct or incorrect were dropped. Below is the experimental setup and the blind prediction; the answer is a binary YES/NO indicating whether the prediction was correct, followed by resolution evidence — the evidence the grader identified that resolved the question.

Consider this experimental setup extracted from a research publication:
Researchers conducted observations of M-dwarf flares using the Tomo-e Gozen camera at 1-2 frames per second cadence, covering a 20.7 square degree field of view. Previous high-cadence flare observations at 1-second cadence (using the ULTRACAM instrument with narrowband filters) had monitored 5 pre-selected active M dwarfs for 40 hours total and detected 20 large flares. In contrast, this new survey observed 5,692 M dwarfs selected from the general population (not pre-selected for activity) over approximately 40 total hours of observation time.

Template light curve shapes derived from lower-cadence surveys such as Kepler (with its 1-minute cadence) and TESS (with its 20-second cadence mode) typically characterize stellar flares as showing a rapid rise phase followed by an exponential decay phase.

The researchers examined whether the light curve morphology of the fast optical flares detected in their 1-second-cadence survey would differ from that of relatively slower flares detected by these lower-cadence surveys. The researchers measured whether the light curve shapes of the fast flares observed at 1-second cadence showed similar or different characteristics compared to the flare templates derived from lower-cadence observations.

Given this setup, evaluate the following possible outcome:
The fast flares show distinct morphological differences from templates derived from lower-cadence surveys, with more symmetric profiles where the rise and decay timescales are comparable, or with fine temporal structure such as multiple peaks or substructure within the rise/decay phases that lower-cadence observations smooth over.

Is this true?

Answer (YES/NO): NO